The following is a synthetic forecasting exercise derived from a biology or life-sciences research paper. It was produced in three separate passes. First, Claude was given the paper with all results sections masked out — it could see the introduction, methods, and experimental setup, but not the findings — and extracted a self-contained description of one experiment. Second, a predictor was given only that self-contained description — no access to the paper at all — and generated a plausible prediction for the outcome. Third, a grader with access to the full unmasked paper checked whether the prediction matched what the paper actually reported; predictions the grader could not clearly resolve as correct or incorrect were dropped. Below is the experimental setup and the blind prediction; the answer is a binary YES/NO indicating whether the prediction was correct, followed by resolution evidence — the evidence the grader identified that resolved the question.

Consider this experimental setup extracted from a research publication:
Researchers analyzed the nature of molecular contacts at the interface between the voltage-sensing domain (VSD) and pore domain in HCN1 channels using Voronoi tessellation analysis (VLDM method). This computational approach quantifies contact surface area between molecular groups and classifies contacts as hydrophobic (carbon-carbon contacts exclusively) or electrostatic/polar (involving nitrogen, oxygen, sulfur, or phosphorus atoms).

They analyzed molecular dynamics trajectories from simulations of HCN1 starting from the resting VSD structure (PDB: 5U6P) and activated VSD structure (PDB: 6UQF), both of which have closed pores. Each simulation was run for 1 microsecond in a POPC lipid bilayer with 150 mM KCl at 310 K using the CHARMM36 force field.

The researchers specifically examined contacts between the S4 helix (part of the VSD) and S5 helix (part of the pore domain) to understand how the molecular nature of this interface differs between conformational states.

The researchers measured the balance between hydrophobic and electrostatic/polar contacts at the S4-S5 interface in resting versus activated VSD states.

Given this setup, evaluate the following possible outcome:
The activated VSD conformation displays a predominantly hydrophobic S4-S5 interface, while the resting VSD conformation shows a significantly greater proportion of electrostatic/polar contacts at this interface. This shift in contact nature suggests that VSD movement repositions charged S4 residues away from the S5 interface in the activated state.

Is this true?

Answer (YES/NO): NO